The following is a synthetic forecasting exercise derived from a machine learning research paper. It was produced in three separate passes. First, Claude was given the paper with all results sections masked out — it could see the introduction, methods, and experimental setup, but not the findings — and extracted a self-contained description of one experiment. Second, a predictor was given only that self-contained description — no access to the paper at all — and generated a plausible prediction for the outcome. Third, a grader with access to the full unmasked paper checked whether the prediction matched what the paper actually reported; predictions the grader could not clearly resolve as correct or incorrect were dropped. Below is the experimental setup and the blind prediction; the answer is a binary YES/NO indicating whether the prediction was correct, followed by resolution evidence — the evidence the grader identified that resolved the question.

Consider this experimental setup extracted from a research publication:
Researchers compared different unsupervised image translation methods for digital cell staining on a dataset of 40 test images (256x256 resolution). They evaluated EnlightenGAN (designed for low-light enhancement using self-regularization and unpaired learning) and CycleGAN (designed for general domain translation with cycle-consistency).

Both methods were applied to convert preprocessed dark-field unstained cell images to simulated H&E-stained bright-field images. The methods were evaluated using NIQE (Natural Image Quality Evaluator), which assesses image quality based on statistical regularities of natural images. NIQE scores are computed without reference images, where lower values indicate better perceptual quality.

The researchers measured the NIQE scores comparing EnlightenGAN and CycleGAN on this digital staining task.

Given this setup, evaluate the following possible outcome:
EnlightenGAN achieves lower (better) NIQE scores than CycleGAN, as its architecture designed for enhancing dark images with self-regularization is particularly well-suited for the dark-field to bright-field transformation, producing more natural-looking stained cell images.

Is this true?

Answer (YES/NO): NO